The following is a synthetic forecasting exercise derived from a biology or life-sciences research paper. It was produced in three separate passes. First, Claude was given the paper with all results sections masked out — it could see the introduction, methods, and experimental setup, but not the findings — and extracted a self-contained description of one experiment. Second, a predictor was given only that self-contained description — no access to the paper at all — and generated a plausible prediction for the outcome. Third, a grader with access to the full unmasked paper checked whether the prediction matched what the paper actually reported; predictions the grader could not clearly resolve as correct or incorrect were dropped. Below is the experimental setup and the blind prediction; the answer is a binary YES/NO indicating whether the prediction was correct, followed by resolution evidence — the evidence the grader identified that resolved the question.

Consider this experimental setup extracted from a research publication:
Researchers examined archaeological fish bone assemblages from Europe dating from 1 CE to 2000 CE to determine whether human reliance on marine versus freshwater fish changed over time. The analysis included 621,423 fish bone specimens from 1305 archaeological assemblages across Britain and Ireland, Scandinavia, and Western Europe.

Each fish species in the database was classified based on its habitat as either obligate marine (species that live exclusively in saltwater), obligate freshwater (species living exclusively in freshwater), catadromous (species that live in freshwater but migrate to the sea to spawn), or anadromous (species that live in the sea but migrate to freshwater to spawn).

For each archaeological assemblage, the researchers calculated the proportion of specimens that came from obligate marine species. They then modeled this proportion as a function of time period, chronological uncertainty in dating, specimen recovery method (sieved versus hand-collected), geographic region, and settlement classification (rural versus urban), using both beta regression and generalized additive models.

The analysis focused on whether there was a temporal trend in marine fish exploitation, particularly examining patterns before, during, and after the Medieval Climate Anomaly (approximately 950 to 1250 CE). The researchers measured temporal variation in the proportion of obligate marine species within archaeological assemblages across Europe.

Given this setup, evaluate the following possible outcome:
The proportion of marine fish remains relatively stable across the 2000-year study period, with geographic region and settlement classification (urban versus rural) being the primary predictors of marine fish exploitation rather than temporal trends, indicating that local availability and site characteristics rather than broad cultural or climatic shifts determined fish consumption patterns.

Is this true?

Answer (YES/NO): NO